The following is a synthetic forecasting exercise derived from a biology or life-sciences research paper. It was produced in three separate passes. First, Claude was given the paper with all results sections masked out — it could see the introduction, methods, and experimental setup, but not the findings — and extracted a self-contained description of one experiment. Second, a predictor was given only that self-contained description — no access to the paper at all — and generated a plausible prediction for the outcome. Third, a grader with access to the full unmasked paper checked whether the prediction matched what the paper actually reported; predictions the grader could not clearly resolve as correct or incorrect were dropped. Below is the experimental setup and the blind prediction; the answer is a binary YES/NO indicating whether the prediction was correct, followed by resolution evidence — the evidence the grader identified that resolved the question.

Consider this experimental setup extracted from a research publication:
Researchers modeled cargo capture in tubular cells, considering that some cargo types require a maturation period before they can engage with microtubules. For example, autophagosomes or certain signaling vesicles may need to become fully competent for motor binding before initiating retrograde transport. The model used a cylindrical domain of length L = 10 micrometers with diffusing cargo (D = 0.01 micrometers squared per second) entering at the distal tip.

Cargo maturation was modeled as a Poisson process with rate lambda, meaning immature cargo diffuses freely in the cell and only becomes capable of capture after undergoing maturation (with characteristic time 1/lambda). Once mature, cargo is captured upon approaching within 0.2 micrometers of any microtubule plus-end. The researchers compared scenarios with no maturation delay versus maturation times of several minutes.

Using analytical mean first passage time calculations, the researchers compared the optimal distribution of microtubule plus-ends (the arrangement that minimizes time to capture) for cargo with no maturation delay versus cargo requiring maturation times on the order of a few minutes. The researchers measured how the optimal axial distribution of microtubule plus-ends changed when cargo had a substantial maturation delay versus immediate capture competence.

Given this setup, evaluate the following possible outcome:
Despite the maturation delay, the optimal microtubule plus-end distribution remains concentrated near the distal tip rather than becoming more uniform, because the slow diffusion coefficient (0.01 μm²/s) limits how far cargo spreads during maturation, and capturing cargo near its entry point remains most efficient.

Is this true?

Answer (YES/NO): NO